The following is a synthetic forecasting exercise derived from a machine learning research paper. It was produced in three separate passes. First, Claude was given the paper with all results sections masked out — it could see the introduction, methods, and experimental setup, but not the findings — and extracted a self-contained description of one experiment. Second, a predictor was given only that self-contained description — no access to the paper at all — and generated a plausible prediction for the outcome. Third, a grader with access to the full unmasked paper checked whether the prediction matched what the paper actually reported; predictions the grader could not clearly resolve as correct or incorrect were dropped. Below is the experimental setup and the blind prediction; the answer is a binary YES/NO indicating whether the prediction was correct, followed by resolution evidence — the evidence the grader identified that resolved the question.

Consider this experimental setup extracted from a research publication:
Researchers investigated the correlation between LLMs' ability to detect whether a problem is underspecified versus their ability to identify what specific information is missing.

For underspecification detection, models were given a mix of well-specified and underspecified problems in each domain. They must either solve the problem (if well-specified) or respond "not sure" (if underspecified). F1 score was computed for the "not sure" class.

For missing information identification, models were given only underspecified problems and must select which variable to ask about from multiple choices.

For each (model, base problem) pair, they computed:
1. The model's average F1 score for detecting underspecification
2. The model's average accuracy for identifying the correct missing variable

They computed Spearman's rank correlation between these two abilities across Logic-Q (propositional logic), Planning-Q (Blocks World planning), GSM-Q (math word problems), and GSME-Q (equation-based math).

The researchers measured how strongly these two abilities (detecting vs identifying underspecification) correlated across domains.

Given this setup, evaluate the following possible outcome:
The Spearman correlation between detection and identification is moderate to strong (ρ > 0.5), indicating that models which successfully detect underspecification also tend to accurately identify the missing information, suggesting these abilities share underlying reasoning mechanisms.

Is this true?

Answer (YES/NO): NO